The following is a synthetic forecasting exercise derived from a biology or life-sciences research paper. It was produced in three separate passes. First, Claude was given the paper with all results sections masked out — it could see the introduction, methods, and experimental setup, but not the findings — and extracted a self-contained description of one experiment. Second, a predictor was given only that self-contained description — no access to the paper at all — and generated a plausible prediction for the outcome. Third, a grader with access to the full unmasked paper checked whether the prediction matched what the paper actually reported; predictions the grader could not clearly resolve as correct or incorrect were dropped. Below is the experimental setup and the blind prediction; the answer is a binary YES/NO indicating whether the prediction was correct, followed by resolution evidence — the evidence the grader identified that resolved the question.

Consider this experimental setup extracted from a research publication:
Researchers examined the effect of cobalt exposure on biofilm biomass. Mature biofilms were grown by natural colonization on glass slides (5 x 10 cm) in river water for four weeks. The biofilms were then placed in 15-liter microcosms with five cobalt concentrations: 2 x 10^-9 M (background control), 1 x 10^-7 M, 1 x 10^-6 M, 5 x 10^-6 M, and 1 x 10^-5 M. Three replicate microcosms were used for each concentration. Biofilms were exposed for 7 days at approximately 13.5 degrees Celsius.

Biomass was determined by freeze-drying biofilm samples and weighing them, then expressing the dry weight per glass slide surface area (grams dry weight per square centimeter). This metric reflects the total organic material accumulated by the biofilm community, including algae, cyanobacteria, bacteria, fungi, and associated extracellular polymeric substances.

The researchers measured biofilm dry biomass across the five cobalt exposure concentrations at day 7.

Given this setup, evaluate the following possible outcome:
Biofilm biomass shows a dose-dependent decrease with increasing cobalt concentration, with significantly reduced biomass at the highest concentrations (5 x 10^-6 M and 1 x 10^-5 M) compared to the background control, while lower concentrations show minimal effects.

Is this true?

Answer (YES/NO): YES